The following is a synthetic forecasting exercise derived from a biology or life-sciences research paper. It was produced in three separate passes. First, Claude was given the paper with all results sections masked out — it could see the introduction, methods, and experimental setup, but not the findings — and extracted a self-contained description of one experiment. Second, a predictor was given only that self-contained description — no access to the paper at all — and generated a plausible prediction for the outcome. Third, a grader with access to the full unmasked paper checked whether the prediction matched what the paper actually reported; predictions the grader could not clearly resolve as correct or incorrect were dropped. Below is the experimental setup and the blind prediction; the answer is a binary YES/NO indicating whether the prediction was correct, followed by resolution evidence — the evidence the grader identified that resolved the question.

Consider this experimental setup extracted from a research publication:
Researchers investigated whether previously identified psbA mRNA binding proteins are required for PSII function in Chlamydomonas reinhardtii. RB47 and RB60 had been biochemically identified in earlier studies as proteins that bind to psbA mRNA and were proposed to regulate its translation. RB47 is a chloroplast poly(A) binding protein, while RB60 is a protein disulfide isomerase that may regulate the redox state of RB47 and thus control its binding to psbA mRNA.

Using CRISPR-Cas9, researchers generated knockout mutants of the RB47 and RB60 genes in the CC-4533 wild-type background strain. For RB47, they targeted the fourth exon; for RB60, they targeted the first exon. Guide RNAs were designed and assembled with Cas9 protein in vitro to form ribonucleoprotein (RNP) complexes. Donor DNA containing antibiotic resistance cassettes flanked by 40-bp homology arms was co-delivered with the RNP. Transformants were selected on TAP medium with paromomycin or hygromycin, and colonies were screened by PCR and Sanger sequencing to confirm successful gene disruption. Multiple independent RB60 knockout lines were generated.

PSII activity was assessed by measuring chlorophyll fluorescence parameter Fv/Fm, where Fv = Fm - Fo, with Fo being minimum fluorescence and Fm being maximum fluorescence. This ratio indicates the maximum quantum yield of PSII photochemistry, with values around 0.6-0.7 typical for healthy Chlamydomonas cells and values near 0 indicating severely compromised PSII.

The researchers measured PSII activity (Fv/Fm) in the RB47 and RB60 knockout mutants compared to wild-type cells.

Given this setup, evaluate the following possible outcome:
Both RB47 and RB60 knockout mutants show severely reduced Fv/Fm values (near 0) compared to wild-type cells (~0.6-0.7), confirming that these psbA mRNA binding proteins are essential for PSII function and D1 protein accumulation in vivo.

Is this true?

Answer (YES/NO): NO